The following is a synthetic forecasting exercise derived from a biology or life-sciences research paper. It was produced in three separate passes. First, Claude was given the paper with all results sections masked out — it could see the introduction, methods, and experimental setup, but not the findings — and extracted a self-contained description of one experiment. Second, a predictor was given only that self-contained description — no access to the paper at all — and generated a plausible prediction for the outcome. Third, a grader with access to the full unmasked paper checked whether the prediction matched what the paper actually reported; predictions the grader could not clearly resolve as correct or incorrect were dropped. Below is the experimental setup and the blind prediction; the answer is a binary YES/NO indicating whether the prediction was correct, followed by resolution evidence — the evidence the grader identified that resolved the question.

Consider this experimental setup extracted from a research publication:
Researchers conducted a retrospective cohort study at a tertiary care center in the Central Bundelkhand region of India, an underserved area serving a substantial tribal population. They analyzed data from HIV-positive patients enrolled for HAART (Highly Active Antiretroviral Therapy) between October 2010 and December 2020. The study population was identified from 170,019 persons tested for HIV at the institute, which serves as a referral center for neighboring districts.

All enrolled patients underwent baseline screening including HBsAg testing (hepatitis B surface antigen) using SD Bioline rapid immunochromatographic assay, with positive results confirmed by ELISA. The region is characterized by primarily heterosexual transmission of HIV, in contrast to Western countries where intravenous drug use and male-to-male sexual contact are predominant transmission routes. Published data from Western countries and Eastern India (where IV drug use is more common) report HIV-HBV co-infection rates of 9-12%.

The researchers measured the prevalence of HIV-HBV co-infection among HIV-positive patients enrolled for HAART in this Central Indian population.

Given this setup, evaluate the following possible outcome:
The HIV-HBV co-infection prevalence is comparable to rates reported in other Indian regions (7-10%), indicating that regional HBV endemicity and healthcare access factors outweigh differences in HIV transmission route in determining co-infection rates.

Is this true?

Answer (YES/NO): NO